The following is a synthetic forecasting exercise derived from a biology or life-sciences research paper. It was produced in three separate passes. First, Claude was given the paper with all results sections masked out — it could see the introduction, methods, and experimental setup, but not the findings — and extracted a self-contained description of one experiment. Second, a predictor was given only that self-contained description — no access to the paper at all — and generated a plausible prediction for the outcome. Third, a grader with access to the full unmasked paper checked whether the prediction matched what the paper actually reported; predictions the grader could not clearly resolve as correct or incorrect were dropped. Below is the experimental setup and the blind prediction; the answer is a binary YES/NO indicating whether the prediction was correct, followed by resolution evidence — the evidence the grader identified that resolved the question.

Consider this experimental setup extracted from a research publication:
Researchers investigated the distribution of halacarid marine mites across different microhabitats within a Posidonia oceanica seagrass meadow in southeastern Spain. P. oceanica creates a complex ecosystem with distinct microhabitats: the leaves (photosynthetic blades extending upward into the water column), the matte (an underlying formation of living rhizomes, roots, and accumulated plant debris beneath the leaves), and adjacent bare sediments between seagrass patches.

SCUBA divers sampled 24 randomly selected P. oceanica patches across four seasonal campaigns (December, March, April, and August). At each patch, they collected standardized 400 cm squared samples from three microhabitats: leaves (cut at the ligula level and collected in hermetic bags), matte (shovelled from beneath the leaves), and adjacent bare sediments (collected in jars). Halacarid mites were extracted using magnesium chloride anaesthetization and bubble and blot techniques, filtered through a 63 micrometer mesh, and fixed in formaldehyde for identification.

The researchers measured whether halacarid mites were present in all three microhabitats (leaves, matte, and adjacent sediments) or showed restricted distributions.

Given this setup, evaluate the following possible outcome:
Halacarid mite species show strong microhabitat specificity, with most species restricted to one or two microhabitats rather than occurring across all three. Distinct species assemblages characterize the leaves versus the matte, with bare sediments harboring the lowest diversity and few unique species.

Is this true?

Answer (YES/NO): NO